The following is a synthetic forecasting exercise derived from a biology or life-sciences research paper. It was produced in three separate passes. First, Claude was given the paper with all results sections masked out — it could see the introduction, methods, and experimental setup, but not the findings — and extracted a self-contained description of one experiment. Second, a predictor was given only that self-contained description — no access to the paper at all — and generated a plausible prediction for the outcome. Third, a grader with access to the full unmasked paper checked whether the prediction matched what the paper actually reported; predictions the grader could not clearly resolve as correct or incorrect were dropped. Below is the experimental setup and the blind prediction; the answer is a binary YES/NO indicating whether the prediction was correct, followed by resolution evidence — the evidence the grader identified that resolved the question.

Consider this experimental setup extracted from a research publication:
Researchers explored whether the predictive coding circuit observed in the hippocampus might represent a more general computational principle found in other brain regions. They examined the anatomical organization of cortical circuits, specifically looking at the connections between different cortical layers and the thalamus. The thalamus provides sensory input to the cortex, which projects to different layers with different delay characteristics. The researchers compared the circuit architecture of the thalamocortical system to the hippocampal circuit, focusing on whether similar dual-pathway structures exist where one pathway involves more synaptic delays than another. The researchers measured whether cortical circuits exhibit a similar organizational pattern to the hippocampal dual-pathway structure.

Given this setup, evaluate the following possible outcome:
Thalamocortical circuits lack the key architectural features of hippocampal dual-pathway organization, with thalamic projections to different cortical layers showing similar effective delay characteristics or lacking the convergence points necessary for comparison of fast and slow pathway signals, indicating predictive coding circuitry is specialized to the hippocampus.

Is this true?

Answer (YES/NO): NO